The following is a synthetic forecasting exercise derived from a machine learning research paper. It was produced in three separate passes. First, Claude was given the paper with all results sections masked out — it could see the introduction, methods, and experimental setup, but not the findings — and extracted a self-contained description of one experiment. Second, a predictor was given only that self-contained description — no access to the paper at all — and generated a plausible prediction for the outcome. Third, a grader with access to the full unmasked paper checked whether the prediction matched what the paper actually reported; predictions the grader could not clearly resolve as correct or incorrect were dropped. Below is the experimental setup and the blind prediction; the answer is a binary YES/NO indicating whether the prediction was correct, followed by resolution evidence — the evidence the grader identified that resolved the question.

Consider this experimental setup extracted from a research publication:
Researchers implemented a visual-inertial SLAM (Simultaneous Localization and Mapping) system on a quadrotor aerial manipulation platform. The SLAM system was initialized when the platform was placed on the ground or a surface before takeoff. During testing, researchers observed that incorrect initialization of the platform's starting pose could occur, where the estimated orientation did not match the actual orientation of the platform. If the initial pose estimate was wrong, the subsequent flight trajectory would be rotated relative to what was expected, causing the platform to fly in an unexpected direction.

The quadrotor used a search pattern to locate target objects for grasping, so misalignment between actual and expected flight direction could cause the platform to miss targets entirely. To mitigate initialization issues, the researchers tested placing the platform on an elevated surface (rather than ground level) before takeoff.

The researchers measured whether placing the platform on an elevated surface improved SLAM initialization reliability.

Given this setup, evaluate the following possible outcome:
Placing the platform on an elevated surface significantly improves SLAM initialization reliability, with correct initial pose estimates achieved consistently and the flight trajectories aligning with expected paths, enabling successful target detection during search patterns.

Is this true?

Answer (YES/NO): NO